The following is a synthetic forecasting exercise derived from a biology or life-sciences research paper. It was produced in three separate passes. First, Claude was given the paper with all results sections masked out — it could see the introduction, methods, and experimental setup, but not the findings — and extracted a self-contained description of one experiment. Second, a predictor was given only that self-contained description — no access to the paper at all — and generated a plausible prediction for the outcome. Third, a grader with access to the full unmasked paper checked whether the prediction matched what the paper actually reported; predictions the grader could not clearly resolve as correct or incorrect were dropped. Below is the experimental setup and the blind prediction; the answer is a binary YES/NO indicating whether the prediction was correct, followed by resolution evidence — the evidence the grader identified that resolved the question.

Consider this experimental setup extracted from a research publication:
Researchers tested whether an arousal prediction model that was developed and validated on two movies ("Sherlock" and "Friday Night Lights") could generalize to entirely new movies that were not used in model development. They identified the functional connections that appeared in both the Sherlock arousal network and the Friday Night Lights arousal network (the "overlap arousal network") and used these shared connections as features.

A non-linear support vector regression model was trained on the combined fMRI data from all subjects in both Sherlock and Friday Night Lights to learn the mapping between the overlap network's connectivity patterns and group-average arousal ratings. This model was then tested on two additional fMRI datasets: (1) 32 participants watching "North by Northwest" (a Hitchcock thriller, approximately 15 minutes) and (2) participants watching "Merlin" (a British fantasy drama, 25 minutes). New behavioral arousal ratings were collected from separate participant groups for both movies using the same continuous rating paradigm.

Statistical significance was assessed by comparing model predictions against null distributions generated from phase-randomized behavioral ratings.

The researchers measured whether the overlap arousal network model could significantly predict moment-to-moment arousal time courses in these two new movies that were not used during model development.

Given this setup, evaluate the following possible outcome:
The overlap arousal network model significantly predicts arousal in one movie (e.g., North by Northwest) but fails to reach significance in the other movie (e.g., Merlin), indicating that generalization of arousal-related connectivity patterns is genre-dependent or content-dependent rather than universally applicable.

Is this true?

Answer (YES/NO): NO